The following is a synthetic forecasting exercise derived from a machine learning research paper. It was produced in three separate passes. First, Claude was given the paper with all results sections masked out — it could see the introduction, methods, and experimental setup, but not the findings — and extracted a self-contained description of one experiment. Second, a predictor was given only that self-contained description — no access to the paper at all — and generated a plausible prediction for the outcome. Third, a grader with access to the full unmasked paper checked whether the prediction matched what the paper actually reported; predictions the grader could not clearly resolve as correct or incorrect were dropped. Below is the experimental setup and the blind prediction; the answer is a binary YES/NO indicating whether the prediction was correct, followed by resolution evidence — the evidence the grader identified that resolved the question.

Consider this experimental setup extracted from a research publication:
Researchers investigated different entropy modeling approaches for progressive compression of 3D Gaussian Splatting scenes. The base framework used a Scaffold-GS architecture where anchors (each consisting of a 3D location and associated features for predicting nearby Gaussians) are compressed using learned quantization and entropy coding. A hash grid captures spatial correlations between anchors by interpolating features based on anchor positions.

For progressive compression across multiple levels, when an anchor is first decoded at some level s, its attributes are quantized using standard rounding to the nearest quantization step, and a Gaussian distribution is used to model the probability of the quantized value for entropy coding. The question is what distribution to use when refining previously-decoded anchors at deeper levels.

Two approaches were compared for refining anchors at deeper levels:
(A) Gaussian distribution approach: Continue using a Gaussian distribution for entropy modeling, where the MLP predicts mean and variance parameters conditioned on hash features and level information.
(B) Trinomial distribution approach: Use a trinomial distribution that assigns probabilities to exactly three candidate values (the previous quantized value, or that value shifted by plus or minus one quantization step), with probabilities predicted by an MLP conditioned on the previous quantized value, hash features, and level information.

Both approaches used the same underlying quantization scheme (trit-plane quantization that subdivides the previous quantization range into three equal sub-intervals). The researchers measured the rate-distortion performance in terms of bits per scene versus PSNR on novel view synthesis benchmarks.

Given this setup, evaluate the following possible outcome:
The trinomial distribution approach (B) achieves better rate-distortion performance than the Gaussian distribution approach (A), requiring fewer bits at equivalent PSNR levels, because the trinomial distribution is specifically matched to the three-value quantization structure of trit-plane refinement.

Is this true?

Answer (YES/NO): YES